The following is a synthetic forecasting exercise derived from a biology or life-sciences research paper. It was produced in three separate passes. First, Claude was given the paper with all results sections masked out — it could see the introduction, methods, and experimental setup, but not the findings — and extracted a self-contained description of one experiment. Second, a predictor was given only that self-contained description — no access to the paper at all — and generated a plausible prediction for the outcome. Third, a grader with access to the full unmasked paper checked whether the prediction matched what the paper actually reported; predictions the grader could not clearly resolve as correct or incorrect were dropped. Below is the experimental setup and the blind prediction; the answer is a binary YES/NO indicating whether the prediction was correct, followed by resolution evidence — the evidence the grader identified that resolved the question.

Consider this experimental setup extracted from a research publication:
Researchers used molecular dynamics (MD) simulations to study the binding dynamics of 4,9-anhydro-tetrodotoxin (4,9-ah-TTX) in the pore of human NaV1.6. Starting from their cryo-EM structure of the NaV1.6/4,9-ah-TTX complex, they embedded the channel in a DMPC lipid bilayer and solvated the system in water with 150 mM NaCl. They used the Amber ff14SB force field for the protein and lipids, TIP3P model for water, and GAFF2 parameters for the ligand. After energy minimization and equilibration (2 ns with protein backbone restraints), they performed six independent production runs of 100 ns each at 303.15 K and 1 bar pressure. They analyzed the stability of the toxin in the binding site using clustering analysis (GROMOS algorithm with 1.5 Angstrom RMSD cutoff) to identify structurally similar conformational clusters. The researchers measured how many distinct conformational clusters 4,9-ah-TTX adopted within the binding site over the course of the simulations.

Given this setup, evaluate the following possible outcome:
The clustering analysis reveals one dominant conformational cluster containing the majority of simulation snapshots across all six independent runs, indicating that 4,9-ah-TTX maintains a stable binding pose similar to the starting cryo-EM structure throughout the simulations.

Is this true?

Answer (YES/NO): YES